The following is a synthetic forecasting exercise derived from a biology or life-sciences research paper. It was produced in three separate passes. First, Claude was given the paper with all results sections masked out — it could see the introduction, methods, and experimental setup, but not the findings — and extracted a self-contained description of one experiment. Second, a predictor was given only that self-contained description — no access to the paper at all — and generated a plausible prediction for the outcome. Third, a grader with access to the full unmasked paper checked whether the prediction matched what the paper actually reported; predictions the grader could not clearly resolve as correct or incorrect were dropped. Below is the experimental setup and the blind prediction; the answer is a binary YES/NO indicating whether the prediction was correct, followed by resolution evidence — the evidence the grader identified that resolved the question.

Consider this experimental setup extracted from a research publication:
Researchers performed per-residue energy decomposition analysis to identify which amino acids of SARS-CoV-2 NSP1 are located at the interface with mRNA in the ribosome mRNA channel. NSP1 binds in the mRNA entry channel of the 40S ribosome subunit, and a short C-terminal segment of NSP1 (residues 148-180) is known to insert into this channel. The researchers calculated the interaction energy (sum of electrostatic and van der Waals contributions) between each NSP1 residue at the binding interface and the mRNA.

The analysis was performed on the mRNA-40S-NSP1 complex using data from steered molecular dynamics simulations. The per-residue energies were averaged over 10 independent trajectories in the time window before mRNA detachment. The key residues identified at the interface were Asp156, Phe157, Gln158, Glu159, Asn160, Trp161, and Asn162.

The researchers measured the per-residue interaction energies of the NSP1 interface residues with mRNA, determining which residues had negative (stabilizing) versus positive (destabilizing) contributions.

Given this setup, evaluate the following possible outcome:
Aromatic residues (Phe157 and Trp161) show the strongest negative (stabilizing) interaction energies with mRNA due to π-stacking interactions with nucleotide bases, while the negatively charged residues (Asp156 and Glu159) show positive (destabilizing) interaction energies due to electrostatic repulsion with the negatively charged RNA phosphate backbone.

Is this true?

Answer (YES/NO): NO